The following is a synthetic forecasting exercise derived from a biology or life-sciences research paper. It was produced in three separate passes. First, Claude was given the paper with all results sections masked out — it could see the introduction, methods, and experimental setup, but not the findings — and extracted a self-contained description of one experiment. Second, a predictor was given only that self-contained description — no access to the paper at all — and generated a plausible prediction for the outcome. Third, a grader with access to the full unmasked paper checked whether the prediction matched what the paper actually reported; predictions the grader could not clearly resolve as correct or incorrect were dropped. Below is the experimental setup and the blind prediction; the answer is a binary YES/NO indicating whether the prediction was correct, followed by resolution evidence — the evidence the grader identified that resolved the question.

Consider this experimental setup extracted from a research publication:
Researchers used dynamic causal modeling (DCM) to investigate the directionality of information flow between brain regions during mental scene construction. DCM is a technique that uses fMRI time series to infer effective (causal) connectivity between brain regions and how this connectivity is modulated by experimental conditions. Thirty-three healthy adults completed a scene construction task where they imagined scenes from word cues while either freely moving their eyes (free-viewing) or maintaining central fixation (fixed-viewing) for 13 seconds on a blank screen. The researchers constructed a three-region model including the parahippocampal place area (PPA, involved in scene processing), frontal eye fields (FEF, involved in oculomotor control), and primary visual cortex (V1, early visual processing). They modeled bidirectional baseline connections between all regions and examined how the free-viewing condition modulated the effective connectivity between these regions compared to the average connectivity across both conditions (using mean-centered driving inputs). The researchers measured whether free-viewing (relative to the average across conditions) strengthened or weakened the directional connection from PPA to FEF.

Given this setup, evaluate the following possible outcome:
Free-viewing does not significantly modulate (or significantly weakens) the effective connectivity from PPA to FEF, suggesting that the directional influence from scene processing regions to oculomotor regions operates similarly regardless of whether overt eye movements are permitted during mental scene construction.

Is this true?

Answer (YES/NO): NO